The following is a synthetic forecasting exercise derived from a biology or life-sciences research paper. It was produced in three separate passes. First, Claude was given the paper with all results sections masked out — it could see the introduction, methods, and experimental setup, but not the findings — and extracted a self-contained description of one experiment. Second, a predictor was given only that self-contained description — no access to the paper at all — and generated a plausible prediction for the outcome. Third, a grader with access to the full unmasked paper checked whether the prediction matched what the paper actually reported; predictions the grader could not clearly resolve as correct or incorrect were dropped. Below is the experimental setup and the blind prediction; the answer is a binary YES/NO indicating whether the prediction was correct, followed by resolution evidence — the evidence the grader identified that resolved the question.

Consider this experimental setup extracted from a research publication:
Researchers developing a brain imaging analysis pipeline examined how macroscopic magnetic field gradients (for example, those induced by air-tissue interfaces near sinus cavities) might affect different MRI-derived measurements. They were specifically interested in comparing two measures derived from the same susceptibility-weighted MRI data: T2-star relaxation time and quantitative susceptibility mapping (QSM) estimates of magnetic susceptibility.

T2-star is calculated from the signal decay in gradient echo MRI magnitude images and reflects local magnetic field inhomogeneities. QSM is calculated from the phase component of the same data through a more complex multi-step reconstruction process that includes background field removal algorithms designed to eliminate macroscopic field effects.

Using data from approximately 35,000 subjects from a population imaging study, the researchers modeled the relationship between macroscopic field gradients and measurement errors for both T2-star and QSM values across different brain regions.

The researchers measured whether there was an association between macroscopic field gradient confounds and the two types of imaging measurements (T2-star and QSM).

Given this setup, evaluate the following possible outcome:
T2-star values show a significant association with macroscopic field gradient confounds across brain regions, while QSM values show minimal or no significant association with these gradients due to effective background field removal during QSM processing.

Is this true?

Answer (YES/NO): YES